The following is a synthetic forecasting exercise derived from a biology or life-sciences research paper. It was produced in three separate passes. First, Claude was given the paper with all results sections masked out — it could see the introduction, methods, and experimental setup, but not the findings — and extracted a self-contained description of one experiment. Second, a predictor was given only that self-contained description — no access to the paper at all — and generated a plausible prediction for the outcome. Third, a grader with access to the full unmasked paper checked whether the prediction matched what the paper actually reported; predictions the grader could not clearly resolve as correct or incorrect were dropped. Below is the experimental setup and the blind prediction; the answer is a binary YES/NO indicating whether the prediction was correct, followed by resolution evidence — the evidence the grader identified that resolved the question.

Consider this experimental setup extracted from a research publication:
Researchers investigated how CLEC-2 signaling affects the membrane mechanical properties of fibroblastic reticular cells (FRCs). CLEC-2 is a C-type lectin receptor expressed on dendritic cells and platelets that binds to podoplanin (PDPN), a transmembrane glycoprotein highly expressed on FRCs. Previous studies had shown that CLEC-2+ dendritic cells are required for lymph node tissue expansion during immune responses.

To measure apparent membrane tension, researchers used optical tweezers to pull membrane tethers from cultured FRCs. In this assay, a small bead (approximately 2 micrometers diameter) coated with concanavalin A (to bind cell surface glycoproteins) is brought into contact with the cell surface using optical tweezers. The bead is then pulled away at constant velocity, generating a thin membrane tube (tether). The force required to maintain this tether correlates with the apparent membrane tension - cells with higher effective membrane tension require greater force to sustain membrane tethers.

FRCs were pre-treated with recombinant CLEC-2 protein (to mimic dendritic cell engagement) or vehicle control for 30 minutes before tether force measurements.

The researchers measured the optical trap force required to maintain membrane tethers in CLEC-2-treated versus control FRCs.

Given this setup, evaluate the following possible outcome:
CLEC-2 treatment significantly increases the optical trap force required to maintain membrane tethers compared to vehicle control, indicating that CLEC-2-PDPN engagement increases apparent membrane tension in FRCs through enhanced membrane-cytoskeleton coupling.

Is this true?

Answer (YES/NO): NO